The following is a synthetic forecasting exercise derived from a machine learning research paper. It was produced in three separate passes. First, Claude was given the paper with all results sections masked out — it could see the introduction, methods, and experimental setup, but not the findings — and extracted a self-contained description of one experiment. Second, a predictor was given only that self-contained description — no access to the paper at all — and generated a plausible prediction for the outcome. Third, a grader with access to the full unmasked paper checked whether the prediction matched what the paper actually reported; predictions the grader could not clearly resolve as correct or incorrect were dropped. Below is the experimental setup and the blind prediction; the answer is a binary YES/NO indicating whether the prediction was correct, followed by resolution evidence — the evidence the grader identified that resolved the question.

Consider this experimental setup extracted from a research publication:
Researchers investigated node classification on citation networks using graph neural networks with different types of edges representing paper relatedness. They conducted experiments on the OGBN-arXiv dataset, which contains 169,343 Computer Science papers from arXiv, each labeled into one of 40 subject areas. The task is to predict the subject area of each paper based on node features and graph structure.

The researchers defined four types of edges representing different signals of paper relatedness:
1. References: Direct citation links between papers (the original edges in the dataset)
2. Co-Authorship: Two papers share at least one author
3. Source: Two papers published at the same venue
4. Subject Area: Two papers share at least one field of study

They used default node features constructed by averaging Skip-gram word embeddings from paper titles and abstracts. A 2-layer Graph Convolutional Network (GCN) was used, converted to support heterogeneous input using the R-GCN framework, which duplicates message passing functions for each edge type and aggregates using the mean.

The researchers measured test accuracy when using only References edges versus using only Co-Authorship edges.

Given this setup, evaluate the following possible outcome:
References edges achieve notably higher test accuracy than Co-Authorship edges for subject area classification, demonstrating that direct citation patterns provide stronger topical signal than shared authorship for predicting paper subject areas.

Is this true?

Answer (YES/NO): YES